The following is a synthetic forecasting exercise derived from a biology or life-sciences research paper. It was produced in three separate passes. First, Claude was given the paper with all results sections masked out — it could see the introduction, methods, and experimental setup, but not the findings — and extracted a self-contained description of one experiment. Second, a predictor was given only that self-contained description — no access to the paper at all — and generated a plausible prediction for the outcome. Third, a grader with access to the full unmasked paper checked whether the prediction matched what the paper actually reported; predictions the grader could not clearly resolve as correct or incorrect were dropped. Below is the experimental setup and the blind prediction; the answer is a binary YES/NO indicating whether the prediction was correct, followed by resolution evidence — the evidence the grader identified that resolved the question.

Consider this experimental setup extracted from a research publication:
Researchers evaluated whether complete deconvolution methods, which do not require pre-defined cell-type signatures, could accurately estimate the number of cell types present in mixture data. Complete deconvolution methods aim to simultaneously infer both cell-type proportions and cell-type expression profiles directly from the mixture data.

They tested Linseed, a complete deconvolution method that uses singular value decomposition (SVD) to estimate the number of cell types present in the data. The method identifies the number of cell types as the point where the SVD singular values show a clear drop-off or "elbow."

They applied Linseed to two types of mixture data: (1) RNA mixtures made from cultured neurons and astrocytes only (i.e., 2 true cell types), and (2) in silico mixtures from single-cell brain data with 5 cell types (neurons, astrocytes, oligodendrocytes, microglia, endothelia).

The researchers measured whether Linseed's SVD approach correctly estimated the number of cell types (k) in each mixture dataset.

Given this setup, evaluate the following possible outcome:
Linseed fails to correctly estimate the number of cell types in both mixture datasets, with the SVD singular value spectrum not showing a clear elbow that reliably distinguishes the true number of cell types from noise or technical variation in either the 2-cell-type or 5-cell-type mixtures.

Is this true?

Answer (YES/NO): YES